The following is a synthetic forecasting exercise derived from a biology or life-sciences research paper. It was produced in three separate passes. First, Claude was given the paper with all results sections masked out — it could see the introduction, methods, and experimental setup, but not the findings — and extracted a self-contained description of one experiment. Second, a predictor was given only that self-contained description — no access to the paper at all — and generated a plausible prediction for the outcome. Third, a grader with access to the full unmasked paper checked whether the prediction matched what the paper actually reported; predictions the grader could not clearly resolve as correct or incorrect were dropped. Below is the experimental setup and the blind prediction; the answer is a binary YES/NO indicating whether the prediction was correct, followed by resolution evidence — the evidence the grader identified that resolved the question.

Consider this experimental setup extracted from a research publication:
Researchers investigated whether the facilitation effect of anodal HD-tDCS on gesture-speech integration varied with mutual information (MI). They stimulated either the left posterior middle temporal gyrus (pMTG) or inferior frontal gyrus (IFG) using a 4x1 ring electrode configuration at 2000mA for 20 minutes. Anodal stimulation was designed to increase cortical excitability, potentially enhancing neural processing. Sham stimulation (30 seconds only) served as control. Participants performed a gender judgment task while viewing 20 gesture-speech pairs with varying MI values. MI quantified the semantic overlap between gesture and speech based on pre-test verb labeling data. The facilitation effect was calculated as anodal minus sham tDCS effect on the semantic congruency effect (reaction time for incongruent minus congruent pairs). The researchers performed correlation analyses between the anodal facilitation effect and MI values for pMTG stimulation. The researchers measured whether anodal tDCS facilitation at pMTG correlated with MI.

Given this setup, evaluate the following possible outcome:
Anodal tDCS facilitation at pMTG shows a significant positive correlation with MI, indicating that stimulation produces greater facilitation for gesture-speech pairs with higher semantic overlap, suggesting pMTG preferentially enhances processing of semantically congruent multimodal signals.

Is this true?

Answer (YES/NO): NO